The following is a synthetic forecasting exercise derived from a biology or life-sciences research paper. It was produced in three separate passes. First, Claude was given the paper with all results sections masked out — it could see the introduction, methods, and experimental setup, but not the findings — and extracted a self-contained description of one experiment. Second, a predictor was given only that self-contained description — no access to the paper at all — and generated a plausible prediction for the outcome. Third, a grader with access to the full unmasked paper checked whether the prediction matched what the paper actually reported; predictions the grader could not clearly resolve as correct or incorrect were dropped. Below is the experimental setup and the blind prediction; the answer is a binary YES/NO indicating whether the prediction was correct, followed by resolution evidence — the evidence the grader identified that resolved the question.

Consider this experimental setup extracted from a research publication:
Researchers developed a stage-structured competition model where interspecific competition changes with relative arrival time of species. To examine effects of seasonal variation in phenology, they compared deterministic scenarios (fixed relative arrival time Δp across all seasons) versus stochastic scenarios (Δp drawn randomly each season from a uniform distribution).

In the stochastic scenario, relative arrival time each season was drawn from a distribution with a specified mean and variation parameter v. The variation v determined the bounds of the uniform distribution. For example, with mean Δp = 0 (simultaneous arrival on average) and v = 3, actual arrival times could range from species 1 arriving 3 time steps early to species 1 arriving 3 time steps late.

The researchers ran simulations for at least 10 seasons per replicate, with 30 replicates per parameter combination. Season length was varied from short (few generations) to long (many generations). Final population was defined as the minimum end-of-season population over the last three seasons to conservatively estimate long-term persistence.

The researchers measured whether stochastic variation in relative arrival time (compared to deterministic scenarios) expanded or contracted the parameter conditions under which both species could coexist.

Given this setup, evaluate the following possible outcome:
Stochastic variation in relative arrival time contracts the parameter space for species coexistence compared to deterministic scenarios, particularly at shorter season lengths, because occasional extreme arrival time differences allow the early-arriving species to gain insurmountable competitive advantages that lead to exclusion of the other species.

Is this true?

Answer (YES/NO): NO